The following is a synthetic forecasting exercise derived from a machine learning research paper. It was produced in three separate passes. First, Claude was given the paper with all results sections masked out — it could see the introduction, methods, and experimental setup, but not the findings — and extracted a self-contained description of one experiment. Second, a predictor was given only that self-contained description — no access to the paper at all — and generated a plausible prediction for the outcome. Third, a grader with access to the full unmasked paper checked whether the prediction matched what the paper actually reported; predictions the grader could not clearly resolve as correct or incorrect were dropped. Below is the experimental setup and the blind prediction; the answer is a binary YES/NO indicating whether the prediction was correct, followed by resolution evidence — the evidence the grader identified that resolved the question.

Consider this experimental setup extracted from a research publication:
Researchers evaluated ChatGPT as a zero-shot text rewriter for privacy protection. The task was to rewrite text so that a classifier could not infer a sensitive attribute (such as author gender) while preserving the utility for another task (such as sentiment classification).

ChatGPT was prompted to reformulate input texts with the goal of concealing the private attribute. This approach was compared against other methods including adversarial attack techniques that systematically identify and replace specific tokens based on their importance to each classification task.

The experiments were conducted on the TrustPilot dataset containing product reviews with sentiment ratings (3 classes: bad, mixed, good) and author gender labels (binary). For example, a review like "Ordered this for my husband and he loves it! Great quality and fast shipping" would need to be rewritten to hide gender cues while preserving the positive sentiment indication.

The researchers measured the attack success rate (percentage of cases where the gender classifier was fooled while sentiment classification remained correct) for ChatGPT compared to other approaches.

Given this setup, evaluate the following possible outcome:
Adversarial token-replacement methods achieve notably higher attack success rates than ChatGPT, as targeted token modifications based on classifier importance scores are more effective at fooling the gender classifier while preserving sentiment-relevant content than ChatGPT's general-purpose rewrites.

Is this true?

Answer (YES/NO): YES